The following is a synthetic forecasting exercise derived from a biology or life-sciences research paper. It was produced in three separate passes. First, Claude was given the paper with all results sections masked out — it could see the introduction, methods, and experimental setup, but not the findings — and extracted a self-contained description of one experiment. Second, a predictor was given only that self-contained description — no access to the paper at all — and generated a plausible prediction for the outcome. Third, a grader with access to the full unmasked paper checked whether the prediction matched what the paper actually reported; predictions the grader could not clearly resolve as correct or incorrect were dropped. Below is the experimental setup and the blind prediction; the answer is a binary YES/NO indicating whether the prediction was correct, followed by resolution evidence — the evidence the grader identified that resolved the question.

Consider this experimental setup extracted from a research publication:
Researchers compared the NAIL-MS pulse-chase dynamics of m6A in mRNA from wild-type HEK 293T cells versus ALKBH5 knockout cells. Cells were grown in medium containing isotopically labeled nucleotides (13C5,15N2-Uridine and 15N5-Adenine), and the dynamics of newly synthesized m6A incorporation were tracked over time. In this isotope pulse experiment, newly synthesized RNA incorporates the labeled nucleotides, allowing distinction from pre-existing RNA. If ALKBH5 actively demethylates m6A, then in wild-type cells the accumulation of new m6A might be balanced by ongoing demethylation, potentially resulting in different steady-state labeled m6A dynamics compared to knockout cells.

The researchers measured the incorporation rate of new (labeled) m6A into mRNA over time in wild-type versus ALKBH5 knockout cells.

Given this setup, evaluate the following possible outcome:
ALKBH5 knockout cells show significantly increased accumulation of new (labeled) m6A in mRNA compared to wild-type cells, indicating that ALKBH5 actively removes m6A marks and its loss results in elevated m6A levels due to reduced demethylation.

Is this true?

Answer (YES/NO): NO